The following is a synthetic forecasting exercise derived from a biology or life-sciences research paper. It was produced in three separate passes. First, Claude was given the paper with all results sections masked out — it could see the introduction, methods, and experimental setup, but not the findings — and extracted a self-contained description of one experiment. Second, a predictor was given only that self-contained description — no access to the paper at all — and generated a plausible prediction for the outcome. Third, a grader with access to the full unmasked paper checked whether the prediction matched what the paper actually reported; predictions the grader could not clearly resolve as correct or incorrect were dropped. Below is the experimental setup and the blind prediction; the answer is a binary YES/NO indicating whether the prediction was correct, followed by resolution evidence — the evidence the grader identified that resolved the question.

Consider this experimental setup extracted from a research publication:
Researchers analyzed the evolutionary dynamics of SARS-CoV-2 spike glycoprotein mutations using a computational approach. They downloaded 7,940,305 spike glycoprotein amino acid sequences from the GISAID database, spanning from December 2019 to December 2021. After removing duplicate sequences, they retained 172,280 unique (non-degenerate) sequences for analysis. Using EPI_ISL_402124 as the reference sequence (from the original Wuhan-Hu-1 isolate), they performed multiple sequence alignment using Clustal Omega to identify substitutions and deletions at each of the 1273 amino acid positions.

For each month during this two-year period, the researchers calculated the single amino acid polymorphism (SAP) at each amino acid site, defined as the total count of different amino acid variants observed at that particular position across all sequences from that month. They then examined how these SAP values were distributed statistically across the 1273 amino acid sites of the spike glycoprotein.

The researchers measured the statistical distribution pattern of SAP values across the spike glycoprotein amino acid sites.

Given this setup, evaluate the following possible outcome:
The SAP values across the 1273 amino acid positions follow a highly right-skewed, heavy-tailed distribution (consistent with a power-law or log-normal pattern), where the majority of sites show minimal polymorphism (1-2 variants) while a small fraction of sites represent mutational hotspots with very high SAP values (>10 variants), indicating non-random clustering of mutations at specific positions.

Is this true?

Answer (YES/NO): NO